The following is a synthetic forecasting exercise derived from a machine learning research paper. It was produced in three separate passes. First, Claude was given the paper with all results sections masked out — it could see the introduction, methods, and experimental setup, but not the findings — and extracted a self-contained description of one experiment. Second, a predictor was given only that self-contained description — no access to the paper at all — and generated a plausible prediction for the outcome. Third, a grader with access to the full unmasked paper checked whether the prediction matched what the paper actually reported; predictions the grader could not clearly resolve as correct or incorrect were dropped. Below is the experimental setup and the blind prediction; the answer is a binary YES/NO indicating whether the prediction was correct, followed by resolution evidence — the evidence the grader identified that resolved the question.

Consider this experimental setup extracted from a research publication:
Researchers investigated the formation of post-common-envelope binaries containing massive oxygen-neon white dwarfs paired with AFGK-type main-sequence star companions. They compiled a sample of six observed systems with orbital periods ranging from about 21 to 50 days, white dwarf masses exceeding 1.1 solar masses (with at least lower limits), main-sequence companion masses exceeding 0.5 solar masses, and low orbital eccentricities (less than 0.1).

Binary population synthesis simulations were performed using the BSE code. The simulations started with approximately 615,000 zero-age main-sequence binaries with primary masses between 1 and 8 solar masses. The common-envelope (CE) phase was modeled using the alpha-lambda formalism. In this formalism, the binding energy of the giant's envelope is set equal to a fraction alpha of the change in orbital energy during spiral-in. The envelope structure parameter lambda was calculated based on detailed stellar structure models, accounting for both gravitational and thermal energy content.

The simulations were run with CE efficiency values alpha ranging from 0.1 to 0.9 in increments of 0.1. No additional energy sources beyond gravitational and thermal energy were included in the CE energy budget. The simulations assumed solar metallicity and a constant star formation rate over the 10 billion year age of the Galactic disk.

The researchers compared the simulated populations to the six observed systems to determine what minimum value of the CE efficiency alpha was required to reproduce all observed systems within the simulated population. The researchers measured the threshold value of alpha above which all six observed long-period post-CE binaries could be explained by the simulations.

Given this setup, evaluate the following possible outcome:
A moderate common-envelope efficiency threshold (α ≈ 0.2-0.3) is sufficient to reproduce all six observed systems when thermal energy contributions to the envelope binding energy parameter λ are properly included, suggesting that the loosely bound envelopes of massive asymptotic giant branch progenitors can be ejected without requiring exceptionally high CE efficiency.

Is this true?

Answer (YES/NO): YES